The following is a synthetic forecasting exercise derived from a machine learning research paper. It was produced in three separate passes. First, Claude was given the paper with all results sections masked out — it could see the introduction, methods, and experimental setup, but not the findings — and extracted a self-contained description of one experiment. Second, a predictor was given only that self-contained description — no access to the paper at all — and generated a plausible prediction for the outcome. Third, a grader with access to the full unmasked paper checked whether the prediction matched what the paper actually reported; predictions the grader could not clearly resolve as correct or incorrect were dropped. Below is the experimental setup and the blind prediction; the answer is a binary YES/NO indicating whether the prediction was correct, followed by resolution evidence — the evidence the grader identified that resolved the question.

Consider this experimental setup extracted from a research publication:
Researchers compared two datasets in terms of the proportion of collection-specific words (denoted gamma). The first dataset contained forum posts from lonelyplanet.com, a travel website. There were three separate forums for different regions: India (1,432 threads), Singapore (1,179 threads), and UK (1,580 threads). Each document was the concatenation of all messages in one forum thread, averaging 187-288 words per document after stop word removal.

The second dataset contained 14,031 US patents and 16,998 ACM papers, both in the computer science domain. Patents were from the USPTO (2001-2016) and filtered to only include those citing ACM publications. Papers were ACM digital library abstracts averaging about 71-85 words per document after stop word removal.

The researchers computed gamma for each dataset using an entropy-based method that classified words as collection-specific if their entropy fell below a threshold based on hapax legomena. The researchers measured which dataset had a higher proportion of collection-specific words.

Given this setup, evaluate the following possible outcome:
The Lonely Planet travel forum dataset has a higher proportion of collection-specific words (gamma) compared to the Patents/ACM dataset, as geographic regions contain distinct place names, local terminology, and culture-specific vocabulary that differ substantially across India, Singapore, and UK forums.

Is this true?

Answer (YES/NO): YES